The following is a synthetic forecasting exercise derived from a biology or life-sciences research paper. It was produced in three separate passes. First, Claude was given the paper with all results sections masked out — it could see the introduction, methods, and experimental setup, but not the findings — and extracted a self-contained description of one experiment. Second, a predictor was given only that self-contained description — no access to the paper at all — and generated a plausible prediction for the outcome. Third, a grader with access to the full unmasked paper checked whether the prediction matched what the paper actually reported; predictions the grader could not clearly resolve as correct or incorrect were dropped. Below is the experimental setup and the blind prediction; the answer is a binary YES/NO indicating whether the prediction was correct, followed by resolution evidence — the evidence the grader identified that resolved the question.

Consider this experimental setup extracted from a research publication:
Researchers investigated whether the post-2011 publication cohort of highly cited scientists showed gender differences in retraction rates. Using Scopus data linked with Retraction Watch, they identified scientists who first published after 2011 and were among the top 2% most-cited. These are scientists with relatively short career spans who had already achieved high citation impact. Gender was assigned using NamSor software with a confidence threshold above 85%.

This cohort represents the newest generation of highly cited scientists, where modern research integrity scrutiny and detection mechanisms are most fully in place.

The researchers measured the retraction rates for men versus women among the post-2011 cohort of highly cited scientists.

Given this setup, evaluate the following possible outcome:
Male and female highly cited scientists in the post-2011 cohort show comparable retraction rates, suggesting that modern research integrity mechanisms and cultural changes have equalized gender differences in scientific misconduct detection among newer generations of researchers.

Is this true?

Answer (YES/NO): NO